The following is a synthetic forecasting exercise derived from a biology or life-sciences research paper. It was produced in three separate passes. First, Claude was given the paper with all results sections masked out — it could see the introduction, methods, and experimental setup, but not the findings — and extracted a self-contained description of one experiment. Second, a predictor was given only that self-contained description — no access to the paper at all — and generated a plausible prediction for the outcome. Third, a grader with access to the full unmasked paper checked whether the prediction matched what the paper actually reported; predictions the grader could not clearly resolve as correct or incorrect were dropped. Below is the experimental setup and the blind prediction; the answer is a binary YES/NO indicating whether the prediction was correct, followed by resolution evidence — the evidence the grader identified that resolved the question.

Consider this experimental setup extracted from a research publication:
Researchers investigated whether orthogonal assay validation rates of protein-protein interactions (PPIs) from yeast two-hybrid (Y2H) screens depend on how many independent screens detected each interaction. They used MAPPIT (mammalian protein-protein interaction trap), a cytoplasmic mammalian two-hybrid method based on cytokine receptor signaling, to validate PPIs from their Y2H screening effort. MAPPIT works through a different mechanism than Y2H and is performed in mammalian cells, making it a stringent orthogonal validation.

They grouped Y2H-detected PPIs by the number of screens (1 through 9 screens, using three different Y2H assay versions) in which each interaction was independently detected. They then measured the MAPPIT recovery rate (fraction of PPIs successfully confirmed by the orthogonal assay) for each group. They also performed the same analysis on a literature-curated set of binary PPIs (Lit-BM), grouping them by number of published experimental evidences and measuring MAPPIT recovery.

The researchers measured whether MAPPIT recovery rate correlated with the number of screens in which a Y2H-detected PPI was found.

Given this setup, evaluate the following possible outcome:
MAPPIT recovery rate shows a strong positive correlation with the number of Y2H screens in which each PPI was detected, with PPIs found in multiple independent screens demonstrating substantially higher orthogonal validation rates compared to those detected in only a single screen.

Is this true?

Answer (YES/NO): NO